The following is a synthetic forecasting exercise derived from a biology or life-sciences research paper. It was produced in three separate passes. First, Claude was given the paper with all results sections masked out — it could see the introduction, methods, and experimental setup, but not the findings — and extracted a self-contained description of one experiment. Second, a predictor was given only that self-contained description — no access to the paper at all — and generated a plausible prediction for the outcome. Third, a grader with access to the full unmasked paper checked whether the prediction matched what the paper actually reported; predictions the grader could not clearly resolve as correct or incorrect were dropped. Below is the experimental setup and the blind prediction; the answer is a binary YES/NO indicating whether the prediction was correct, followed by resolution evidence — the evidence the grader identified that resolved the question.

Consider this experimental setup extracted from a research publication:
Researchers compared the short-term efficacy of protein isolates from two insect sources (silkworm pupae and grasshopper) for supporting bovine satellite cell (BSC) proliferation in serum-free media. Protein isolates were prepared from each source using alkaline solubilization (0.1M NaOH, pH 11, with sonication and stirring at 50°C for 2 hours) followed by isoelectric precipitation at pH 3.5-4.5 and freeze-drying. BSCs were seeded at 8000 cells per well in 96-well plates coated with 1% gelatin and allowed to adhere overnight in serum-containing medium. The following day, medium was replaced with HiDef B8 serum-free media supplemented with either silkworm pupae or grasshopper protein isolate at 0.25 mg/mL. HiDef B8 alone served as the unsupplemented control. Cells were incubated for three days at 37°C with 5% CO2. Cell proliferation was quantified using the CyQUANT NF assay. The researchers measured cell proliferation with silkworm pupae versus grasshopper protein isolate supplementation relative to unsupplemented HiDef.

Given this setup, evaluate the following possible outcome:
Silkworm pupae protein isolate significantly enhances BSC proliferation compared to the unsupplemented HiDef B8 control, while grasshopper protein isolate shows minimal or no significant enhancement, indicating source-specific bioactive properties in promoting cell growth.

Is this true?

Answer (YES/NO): NO